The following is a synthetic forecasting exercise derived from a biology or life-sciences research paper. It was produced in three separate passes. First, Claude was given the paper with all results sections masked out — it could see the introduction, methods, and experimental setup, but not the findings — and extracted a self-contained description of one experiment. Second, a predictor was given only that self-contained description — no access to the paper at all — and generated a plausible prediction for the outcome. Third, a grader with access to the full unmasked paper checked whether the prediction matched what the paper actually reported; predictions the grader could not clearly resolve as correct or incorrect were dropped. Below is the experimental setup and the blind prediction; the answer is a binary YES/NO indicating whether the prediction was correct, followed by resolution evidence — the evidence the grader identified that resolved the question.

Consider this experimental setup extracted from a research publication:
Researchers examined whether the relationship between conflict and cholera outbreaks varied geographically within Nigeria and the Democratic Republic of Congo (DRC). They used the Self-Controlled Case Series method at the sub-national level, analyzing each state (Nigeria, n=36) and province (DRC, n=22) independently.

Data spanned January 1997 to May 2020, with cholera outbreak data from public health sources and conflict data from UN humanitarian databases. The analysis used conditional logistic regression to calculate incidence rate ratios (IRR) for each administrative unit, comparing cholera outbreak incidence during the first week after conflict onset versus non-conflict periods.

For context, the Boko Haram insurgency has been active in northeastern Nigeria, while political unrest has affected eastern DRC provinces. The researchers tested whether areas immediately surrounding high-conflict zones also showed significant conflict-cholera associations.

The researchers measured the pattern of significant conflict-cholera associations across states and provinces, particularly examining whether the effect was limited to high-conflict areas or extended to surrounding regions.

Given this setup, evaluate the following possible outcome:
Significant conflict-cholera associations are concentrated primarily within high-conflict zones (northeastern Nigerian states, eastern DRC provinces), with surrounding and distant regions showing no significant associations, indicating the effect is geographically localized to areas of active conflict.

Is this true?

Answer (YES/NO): NO